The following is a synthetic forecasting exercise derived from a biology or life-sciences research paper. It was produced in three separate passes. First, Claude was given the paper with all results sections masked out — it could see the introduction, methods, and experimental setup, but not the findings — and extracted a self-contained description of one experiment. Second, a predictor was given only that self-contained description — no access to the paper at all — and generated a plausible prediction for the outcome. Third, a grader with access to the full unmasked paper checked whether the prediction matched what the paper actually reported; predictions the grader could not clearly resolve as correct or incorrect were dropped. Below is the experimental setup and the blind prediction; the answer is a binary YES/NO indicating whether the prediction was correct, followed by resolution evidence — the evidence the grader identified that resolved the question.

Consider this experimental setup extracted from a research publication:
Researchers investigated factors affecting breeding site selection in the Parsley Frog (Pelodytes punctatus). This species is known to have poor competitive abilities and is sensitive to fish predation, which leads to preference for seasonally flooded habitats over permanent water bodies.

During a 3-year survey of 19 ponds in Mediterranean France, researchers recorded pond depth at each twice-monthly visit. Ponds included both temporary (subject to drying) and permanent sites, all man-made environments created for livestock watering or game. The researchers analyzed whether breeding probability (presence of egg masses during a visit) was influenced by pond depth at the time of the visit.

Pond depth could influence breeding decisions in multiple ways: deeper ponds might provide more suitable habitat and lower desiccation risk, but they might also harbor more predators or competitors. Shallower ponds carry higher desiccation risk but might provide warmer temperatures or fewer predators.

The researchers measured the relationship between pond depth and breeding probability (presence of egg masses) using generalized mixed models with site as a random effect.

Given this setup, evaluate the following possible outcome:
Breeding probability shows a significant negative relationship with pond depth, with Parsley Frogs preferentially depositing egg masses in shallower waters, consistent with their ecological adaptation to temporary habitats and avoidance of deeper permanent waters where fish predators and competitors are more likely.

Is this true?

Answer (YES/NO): NO